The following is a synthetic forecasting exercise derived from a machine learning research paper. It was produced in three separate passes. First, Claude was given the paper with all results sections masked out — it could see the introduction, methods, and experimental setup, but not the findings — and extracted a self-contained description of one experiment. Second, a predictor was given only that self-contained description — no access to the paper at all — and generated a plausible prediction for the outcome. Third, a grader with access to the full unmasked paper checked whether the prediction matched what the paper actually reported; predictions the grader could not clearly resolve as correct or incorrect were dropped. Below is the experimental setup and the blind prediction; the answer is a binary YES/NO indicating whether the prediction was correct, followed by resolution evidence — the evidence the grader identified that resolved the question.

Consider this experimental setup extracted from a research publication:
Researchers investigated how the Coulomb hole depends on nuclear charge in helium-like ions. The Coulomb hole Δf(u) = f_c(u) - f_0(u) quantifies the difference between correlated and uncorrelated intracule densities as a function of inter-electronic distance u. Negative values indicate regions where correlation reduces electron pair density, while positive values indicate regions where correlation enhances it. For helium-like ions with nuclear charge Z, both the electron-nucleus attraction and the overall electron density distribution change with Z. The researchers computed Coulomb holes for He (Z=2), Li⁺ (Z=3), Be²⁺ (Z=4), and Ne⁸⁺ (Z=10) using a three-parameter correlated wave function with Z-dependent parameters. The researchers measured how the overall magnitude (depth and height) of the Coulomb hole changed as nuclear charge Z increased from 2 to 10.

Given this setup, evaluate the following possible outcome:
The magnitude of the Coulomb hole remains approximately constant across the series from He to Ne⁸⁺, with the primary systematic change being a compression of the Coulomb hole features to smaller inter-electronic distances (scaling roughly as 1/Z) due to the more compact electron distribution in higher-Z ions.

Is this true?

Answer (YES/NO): NO